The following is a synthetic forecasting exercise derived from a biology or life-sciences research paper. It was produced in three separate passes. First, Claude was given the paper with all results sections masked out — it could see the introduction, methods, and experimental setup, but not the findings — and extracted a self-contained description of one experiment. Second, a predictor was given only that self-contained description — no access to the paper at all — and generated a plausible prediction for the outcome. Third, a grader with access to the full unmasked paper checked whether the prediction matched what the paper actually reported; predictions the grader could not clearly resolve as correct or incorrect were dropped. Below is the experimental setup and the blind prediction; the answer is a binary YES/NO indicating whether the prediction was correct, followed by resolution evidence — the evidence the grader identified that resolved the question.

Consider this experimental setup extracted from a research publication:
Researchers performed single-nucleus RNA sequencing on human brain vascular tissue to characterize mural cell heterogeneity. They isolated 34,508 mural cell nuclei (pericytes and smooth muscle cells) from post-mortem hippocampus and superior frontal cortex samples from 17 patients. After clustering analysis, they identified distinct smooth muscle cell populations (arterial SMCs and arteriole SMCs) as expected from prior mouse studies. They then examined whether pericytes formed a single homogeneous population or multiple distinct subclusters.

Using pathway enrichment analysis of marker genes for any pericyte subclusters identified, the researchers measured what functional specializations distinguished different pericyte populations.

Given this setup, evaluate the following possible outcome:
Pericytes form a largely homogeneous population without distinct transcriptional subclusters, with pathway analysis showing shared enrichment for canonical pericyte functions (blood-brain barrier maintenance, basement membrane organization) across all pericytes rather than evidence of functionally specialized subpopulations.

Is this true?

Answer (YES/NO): NO